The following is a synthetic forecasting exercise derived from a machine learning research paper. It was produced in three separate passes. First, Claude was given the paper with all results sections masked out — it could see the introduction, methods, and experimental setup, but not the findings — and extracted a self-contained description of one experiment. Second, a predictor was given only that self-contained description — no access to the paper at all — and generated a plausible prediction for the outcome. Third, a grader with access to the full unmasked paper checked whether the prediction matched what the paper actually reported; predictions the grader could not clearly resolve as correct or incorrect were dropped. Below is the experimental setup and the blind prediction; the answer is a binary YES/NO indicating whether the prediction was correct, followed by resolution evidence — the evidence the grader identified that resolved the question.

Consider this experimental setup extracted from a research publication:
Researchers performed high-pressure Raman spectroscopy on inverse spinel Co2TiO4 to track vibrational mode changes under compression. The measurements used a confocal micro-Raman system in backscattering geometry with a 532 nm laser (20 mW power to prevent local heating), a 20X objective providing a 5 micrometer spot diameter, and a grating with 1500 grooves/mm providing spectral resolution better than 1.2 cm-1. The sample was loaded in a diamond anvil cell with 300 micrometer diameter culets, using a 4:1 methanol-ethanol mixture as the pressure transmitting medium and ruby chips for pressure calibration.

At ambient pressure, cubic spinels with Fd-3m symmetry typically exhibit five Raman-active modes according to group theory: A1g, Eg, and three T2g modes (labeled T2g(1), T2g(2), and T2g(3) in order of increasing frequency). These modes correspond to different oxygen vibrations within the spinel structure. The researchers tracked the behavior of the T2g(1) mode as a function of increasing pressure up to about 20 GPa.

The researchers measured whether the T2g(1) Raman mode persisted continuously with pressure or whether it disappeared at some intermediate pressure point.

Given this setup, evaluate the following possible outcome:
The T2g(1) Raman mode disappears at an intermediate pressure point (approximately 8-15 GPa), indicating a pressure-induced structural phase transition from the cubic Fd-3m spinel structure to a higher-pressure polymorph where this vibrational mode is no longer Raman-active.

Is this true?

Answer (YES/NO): NO